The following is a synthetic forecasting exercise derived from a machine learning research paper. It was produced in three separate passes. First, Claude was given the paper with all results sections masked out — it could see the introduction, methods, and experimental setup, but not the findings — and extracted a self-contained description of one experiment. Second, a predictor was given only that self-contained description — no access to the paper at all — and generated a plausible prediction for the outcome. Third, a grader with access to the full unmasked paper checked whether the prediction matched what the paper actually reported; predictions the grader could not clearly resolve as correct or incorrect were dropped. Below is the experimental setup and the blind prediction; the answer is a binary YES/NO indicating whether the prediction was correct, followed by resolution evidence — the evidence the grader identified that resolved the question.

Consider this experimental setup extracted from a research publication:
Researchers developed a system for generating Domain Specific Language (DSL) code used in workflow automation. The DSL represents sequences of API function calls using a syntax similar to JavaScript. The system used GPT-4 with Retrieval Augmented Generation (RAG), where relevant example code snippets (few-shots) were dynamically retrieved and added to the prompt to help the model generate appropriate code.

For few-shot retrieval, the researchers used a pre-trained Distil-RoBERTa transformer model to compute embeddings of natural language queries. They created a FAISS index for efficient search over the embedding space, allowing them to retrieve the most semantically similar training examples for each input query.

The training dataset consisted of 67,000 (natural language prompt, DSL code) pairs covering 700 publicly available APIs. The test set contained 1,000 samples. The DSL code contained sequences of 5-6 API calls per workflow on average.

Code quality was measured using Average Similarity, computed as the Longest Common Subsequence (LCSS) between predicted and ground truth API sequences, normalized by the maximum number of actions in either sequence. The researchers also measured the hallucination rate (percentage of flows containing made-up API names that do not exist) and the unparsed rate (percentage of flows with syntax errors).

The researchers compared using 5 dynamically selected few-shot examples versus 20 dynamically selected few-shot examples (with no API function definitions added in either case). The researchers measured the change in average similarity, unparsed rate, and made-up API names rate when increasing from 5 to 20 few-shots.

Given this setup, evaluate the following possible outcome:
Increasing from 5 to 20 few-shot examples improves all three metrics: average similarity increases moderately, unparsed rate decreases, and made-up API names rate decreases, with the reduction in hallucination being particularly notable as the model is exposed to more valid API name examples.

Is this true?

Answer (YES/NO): YES